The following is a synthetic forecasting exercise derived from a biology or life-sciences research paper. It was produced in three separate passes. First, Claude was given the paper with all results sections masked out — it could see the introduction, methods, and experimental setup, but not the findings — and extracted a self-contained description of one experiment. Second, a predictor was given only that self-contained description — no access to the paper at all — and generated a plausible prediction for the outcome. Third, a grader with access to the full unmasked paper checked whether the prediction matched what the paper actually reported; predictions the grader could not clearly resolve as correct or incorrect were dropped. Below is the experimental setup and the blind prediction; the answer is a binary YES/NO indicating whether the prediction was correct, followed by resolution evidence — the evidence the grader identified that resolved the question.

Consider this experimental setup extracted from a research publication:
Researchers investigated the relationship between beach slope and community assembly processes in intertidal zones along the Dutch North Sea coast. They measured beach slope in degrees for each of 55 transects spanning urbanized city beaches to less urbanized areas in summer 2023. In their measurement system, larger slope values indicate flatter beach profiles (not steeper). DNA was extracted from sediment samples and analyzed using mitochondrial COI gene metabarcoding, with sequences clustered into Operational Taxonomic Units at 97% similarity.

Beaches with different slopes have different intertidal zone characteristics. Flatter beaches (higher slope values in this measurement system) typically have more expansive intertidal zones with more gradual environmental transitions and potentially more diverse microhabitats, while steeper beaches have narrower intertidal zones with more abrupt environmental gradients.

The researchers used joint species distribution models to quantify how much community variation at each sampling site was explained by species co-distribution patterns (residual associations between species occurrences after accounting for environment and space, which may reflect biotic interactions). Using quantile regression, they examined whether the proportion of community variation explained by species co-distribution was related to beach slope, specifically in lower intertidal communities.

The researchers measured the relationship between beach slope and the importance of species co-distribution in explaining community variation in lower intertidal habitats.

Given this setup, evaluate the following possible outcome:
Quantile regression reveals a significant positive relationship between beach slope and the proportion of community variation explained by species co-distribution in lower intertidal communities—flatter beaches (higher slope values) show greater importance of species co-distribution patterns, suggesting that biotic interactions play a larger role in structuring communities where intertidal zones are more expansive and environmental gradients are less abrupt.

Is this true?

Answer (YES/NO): NO